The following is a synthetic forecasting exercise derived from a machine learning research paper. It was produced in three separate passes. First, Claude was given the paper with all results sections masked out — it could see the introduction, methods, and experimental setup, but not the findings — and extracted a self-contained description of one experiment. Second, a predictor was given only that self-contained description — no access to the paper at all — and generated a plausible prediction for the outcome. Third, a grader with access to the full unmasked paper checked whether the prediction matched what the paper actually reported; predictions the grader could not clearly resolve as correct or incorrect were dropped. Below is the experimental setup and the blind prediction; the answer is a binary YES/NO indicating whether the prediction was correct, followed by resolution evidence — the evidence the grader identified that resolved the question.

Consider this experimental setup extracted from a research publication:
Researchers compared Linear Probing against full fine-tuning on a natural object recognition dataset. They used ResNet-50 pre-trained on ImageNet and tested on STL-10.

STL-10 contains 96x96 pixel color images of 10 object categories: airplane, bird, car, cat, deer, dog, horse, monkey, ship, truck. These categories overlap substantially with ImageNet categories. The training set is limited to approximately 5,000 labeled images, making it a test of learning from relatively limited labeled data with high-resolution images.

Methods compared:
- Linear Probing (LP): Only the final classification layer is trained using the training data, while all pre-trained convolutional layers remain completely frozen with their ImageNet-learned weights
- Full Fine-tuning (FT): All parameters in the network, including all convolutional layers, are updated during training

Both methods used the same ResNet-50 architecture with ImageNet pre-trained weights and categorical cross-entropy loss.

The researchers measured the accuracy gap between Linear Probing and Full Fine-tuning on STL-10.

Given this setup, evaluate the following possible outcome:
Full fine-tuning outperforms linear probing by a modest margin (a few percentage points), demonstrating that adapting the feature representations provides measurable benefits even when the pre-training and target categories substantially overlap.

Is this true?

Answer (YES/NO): NO